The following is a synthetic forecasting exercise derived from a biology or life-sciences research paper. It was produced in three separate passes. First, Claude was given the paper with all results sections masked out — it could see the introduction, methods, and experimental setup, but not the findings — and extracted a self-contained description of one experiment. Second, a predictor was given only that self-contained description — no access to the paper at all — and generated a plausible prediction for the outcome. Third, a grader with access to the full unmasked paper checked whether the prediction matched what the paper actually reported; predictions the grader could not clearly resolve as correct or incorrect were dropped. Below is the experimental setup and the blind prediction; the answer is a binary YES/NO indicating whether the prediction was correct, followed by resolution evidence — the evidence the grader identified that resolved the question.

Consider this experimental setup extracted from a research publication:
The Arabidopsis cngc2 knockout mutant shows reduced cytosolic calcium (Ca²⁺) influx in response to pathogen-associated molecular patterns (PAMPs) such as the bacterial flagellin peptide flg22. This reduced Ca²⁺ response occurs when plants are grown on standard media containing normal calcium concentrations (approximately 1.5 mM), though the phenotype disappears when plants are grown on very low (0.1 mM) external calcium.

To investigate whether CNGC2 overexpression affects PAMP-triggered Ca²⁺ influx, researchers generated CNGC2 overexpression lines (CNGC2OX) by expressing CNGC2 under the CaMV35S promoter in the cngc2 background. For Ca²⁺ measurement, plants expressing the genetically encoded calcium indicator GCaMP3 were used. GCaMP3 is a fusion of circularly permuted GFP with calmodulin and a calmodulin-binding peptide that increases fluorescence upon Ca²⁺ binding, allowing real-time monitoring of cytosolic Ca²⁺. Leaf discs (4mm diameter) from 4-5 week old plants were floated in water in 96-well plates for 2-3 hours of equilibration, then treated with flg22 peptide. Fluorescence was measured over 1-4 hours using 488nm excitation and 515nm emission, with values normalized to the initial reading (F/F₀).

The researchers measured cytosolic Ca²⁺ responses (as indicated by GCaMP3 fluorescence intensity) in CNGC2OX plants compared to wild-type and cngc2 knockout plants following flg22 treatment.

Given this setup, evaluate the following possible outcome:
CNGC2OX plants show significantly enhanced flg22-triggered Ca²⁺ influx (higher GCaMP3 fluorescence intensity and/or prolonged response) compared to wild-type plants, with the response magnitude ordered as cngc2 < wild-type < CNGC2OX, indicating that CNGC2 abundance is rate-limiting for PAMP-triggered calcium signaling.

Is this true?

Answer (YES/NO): NO